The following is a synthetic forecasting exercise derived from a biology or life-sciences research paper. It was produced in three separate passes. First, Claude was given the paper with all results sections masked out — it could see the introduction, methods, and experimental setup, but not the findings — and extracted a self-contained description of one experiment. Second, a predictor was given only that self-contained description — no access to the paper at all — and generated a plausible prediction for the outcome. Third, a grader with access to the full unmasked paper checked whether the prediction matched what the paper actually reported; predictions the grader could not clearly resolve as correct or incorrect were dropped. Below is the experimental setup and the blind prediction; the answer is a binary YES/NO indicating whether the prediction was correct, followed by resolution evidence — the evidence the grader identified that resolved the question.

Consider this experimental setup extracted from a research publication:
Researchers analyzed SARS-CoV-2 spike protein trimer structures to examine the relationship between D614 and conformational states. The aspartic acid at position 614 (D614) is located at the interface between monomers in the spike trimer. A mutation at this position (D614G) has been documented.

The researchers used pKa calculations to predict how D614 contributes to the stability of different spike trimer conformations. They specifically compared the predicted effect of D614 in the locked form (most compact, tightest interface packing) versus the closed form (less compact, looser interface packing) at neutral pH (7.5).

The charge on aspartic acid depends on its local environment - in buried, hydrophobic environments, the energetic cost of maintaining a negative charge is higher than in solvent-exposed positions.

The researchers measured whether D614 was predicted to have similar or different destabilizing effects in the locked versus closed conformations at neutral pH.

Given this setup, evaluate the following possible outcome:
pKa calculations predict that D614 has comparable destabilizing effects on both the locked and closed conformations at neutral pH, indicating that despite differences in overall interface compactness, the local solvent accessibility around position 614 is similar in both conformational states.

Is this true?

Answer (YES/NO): NO